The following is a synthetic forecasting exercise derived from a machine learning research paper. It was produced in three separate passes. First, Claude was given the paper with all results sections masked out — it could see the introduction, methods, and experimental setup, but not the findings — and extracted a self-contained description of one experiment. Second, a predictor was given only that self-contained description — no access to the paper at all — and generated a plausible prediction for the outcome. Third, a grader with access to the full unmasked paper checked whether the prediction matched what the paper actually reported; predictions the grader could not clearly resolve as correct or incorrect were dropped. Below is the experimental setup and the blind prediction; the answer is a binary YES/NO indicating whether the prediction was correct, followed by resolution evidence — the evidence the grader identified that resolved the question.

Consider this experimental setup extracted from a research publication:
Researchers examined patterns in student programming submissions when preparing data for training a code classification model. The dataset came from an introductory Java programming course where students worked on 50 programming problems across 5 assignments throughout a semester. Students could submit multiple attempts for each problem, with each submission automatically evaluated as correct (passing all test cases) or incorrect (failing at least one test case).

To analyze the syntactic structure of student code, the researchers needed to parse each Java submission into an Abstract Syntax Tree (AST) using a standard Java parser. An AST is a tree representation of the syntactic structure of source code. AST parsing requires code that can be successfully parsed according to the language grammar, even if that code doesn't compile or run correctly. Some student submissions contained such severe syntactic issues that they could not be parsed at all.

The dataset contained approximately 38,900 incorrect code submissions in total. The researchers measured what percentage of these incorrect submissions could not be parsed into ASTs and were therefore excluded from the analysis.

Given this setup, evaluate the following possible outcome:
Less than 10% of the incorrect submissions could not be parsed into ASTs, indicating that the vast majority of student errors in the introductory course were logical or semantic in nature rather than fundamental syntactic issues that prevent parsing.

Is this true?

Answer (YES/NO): NO